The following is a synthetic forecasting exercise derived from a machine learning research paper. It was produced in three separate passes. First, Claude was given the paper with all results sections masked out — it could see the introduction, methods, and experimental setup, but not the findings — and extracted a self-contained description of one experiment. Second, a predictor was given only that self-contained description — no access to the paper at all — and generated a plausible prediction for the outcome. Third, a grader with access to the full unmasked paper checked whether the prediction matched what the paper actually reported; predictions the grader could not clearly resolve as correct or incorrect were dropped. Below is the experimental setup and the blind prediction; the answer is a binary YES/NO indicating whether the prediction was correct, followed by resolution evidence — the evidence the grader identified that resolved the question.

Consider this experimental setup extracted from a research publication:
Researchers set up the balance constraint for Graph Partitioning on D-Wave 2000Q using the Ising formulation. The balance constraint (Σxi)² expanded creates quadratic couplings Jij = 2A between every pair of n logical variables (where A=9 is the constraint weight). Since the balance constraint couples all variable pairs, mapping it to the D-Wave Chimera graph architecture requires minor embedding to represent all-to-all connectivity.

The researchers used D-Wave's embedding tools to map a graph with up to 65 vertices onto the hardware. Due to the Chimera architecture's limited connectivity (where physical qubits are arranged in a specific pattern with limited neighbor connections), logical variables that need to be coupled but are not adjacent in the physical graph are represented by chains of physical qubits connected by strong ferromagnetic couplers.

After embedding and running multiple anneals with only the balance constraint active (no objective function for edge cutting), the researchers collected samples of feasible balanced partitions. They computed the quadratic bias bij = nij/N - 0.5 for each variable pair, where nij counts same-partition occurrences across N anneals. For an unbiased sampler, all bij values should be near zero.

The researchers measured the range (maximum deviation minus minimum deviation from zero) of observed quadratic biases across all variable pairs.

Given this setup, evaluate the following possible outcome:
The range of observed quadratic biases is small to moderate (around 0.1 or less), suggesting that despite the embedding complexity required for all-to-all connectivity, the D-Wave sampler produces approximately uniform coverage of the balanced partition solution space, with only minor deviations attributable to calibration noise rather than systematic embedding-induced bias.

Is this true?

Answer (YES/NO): NO